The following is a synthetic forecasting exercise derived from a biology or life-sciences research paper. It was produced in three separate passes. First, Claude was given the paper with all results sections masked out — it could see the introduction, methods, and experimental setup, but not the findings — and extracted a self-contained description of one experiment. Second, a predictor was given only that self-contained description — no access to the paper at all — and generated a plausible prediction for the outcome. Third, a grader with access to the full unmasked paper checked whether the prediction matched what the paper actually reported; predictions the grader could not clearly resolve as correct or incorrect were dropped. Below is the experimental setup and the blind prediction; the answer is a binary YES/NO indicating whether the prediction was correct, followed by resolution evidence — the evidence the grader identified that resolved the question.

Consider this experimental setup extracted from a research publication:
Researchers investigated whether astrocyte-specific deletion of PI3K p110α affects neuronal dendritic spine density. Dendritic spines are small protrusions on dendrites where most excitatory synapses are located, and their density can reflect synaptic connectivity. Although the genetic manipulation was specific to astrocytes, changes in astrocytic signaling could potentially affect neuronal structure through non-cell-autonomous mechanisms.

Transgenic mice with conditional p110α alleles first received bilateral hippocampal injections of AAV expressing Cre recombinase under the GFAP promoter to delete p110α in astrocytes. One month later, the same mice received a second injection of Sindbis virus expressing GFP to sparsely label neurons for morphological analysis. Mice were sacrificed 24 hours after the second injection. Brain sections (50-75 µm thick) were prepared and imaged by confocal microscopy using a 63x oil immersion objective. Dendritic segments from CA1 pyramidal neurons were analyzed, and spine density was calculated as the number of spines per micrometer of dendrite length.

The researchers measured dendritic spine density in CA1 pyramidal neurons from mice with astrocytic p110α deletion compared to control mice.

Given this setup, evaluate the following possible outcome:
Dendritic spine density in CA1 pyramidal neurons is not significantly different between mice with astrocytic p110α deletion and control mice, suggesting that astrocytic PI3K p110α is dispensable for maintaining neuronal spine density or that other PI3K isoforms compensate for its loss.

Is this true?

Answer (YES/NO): NO